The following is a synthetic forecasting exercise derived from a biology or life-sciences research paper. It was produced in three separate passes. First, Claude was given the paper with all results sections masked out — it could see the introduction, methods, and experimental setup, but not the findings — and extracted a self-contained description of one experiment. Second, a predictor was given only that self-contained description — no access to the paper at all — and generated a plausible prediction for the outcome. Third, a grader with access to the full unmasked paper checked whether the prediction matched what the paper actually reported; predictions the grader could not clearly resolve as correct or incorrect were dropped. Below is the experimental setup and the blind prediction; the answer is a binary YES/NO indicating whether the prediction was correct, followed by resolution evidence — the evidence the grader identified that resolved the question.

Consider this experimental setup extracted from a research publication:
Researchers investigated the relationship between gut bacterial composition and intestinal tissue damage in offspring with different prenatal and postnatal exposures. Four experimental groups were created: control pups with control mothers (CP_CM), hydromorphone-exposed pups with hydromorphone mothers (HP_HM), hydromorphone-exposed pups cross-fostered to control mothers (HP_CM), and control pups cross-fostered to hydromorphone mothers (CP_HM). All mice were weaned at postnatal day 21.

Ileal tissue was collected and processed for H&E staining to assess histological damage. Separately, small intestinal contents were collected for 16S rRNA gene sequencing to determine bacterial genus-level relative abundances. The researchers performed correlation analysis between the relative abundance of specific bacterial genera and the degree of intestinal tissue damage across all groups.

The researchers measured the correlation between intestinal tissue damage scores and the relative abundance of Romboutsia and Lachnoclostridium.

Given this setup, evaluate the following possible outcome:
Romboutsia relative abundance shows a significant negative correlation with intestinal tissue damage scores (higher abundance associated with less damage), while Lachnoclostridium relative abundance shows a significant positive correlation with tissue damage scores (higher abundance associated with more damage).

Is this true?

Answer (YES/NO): YES